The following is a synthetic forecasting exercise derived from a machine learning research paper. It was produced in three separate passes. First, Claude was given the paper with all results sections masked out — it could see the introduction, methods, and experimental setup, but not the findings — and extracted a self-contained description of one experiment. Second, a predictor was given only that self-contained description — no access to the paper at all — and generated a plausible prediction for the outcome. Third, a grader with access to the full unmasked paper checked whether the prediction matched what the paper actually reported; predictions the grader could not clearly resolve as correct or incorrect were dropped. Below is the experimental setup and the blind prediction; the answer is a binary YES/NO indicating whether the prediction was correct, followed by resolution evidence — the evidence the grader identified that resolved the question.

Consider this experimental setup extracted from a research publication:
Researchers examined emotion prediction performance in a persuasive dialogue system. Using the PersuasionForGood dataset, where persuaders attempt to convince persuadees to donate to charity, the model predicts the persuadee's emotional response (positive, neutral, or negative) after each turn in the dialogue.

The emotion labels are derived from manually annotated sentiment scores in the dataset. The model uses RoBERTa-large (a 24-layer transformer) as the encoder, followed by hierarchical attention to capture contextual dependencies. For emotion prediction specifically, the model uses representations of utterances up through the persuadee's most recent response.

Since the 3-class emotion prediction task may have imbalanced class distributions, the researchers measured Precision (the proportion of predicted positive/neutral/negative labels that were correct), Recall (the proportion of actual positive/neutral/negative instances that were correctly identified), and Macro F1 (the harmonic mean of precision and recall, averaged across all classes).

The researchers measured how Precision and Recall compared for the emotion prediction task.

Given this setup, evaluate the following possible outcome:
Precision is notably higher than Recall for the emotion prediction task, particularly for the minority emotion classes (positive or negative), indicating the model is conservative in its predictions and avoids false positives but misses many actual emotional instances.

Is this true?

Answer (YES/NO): NO